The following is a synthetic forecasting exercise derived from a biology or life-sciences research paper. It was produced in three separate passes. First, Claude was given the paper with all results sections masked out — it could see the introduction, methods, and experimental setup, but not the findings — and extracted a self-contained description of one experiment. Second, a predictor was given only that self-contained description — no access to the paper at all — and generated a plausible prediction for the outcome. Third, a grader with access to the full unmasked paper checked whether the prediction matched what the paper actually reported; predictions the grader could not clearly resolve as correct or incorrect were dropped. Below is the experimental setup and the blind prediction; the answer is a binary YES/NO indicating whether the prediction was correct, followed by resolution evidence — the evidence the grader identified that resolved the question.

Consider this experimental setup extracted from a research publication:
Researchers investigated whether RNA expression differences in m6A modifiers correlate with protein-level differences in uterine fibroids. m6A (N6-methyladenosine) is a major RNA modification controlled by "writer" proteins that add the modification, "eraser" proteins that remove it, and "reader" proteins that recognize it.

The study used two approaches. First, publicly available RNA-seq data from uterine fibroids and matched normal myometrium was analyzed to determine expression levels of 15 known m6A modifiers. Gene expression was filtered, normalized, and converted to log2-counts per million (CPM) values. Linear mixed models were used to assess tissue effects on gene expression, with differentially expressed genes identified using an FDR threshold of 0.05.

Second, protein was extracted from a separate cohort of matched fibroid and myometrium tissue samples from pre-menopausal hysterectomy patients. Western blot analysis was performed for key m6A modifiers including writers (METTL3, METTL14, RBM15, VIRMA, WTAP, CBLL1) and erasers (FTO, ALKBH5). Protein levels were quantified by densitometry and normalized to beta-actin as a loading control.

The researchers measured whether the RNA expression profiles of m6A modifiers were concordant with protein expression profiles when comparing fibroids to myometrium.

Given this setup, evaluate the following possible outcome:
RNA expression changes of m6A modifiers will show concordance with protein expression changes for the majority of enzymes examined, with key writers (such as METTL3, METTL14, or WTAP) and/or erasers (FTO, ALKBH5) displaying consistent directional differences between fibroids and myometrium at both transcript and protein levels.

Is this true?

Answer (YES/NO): NO